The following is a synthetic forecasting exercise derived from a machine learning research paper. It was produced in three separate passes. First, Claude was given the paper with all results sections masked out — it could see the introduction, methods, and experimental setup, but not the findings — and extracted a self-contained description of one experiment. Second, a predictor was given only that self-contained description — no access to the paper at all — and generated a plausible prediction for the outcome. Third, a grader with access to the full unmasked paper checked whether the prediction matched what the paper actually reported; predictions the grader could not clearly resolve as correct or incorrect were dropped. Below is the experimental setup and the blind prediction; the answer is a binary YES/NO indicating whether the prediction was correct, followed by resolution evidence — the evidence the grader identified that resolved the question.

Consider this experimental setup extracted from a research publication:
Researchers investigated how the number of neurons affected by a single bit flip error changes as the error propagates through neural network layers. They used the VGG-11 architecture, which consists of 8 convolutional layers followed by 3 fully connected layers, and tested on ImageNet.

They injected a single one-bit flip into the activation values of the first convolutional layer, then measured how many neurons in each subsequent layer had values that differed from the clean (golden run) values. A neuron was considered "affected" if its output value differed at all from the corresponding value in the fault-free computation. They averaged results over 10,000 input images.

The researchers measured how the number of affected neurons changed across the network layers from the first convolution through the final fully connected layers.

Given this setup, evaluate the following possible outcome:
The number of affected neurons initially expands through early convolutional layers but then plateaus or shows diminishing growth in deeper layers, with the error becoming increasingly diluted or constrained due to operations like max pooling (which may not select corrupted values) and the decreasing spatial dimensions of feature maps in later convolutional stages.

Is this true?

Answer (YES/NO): NO